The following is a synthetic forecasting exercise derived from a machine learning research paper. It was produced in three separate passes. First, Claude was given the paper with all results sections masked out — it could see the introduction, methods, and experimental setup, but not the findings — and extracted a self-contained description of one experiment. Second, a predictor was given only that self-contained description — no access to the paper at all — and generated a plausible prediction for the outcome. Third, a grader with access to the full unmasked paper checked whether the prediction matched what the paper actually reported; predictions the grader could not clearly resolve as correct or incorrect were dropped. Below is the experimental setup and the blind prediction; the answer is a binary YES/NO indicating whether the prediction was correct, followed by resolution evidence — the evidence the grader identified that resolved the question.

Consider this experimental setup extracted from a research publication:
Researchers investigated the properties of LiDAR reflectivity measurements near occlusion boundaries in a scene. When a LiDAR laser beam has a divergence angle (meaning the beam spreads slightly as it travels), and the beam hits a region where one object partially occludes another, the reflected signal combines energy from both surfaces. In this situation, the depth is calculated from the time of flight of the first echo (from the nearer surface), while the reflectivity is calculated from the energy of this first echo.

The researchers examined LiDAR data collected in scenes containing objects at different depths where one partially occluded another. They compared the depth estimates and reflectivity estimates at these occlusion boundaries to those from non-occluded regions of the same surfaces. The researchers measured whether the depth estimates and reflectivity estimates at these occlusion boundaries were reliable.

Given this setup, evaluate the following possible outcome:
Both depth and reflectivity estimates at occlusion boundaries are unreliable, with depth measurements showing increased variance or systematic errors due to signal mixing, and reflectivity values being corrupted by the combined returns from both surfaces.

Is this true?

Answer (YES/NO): NO